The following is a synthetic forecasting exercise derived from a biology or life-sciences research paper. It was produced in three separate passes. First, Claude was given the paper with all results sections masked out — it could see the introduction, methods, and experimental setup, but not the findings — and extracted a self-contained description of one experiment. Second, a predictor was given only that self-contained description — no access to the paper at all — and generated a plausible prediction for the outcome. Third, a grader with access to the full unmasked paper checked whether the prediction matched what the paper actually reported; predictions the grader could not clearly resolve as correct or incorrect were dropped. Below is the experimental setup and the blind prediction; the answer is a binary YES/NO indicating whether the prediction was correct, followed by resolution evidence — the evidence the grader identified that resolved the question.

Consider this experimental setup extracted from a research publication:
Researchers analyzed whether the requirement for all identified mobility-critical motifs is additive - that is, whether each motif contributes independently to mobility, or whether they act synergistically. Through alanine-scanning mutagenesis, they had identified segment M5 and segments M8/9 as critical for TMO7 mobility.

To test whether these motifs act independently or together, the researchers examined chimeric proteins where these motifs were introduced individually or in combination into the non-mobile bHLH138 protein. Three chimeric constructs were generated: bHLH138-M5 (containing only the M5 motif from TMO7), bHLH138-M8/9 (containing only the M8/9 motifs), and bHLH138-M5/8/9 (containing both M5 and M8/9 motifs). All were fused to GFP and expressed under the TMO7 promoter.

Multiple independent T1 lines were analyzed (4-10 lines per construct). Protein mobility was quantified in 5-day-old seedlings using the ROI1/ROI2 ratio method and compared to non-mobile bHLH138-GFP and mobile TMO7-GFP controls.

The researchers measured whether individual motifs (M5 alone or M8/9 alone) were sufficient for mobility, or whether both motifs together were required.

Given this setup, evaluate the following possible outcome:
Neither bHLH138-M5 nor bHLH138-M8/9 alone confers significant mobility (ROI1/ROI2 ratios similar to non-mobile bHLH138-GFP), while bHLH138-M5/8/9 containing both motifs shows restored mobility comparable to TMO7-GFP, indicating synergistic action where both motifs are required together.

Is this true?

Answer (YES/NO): NO